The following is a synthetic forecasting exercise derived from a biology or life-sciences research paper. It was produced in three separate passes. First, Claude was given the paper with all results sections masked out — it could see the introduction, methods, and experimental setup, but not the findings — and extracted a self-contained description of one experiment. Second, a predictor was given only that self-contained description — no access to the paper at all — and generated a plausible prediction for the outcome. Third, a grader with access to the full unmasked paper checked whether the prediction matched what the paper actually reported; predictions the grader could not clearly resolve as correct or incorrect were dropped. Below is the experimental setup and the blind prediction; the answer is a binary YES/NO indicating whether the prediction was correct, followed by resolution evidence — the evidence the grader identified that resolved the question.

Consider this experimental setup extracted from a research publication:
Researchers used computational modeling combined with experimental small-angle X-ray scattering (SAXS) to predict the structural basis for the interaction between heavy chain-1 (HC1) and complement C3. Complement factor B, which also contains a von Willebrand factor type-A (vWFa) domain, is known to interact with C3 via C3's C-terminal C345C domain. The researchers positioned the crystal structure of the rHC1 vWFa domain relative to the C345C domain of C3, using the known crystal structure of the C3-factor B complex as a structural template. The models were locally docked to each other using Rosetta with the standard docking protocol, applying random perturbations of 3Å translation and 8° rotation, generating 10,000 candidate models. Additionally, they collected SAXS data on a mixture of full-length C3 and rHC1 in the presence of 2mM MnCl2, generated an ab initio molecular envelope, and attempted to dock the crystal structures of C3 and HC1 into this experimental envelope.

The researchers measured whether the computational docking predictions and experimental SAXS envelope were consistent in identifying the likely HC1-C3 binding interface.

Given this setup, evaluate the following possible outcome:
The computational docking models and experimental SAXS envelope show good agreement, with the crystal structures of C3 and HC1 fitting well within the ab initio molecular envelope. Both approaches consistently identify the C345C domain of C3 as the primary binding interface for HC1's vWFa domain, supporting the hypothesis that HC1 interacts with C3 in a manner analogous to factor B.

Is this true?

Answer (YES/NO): YES